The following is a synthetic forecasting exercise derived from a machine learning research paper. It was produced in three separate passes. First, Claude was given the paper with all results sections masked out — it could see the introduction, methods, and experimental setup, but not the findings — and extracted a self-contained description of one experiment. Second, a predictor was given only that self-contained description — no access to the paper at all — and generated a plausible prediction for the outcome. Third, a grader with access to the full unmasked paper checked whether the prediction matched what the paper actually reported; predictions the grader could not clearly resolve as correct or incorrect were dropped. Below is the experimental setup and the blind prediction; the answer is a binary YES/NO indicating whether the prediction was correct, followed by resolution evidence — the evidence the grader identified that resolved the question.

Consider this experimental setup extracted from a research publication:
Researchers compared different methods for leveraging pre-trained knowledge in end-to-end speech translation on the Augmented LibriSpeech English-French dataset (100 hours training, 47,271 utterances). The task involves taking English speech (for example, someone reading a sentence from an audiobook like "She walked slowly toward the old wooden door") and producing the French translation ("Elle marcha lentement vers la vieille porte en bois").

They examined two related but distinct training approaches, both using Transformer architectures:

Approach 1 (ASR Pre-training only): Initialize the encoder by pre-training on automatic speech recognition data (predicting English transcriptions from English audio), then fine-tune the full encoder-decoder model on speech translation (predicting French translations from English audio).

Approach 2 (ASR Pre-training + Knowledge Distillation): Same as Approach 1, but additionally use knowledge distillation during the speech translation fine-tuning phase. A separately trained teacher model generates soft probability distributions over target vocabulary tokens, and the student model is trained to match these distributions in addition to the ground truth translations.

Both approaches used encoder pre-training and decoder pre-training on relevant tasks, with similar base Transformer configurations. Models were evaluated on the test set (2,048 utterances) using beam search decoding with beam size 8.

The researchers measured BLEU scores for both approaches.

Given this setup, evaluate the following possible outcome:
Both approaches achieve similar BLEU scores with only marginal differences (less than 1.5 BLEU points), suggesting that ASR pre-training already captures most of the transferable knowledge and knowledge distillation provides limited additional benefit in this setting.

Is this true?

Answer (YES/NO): NO